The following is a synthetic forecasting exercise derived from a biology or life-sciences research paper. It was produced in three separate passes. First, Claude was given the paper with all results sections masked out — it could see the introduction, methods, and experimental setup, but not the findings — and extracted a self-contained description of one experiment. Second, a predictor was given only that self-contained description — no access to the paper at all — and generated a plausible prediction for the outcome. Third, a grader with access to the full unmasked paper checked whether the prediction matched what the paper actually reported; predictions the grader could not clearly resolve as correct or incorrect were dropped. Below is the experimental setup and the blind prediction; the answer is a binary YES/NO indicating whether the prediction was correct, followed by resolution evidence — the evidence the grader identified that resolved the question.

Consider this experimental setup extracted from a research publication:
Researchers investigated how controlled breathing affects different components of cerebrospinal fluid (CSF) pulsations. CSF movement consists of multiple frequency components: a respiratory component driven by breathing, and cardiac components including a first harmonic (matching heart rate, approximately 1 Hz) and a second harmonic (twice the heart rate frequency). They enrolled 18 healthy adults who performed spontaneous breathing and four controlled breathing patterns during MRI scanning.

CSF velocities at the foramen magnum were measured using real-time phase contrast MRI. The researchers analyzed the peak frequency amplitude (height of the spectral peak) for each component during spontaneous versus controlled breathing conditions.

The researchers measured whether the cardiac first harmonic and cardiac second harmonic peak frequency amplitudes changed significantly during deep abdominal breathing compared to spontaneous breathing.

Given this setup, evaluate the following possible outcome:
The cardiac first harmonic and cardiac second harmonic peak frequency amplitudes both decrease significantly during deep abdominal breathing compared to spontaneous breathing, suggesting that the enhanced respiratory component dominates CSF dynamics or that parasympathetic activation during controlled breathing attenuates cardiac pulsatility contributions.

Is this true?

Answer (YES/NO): NO